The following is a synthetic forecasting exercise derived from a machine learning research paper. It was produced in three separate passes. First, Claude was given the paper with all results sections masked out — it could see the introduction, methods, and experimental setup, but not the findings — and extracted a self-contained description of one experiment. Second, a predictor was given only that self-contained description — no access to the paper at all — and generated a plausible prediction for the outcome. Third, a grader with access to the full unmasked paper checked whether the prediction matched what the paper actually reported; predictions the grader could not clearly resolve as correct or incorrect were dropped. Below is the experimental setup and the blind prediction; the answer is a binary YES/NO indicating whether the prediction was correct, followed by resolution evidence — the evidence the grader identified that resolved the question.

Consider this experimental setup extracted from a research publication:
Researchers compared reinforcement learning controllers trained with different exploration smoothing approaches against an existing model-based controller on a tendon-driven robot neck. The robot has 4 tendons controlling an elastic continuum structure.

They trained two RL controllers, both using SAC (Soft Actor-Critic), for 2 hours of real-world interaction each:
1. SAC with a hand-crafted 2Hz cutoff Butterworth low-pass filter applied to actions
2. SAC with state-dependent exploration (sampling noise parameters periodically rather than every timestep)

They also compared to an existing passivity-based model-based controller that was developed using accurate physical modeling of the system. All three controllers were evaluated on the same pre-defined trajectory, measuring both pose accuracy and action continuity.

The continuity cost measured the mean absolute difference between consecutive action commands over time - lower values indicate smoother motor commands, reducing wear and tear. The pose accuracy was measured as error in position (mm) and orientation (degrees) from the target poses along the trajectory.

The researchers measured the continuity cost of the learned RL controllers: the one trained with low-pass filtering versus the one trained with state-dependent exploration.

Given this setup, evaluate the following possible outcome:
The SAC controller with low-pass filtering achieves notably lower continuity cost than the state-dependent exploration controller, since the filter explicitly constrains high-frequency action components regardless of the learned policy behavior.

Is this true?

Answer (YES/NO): NO